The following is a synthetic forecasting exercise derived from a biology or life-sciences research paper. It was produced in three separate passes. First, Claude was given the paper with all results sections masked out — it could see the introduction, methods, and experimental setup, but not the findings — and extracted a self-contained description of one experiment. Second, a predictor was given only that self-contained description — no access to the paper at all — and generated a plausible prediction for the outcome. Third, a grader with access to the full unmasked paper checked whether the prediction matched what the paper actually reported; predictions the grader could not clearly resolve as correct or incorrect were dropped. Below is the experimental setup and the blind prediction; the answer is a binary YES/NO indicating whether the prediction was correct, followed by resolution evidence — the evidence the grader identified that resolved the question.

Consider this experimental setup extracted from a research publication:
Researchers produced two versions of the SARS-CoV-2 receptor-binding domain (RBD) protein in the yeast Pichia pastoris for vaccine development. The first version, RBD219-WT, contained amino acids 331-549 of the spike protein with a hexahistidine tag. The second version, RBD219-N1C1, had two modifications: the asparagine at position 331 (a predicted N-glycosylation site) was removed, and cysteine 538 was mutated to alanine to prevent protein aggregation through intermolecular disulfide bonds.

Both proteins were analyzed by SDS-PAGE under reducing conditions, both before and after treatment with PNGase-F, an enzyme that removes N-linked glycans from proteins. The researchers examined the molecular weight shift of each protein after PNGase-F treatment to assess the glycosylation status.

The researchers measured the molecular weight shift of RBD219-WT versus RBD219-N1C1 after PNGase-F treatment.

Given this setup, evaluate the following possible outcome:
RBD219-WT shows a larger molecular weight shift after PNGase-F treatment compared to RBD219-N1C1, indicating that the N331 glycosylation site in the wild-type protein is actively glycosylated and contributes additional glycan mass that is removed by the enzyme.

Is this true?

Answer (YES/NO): YES